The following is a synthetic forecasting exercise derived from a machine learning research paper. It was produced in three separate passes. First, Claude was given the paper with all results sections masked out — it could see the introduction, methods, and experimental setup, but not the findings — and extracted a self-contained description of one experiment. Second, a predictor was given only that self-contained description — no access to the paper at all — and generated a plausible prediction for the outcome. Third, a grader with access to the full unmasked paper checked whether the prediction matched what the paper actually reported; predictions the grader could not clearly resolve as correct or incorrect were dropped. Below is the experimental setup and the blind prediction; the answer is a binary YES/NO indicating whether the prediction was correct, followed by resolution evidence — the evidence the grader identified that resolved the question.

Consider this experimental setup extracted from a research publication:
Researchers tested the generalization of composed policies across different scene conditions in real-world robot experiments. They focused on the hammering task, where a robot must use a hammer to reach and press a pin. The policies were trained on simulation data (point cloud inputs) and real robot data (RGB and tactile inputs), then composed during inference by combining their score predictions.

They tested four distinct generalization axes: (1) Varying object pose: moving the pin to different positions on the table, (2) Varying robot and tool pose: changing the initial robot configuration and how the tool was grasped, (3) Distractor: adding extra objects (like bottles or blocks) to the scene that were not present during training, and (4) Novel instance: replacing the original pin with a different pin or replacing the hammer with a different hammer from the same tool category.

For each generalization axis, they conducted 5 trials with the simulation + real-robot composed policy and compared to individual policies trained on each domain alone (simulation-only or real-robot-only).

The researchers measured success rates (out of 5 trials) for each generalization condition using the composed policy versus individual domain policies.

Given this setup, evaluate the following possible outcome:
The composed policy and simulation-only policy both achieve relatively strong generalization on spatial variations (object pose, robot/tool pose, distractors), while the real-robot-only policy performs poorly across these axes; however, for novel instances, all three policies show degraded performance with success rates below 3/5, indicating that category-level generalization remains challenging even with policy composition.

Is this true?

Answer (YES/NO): NO